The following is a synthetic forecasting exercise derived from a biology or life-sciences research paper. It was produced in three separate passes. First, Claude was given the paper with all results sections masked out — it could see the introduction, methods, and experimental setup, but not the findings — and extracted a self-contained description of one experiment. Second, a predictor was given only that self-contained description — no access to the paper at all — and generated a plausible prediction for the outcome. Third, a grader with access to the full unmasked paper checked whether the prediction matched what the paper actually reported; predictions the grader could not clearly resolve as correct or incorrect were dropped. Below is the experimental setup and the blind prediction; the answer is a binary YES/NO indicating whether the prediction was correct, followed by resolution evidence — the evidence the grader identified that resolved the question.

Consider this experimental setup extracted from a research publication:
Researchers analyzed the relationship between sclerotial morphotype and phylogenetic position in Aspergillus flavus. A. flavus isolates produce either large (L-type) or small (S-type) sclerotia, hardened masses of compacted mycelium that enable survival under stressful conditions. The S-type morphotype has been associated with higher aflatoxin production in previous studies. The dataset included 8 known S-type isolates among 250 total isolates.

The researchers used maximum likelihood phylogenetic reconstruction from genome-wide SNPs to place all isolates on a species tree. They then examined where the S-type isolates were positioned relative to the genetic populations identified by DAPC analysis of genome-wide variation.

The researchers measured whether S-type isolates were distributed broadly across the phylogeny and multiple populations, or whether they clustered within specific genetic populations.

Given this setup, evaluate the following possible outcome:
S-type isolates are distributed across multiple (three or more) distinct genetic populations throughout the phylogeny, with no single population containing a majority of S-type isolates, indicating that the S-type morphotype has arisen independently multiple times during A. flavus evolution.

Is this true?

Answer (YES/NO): NO